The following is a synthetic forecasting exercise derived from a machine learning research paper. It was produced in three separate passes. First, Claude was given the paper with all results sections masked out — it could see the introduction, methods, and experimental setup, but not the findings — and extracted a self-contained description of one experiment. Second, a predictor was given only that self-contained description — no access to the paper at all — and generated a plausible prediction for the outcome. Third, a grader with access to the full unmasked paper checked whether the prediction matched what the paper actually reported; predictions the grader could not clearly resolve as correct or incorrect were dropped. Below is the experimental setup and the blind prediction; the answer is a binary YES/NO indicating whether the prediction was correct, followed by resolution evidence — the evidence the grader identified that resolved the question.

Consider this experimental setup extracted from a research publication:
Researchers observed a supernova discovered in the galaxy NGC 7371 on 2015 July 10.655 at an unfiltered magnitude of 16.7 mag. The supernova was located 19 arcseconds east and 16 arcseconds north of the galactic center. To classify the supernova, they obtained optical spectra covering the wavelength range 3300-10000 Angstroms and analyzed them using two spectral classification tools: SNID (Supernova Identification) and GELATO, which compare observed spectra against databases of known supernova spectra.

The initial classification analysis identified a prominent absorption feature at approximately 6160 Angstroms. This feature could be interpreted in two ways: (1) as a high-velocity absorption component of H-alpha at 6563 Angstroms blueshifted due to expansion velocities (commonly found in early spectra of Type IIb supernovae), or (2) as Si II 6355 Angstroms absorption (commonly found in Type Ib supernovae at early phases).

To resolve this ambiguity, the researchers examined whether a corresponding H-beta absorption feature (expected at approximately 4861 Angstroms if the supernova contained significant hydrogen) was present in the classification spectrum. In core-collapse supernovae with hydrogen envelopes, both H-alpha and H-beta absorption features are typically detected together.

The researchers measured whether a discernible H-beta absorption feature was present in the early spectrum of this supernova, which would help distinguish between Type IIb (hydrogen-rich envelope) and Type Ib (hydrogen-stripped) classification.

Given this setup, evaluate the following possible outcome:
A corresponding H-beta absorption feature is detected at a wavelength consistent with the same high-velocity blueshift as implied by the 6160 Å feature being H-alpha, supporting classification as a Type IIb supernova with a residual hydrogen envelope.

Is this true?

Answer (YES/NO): NO